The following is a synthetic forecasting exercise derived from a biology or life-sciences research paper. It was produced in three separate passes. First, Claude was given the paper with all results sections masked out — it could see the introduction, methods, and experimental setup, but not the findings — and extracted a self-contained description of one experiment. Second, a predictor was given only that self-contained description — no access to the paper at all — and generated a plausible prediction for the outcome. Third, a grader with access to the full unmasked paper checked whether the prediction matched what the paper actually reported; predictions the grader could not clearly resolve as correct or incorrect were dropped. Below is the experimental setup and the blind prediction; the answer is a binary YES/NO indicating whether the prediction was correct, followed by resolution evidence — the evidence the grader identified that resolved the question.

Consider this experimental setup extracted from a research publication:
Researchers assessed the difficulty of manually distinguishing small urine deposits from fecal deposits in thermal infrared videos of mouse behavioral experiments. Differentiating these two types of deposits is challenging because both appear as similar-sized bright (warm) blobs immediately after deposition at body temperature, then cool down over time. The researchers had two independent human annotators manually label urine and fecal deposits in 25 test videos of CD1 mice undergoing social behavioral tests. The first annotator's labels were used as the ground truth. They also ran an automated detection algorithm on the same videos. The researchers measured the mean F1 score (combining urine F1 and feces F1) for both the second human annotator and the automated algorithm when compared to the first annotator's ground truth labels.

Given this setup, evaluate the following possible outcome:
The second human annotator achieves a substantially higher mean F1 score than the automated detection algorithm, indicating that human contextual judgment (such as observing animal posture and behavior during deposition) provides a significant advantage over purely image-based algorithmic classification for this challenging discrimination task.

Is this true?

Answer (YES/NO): NO